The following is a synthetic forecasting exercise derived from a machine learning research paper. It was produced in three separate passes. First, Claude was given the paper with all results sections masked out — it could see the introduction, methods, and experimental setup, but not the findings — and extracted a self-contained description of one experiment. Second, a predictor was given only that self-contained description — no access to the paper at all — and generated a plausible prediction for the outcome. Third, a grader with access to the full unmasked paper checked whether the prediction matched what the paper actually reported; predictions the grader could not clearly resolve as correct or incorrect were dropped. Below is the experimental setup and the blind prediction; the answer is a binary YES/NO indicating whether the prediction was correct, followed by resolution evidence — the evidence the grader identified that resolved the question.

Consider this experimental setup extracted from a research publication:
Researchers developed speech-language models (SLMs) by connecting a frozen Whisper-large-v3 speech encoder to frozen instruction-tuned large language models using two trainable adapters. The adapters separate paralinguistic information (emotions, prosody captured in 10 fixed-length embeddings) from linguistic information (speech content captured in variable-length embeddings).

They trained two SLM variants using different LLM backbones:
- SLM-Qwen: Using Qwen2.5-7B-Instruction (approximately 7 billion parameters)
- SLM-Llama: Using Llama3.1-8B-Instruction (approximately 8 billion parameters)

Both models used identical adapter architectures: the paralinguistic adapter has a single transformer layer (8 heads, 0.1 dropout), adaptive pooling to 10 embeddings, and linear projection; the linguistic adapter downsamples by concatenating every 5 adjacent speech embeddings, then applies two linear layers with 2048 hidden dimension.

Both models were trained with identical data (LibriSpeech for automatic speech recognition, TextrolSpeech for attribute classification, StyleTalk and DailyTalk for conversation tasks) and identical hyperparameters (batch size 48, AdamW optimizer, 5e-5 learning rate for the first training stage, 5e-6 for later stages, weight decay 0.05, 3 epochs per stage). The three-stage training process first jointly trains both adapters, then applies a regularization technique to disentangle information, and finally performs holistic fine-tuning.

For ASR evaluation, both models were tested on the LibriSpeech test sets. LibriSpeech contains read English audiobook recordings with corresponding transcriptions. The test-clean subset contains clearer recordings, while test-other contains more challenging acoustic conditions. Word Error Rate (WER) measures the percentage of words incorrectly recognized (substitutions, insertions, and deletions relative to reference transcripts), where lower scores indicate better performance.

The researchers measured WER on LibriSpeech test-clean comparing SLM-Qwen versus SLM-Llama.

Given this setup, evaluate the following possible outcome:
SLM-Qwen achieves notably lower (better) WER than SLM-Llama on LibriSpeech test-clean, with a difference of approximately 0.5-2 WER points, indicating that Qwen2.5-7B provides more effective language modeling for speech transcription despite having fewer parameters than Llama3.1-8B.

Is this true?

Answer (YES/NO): NO